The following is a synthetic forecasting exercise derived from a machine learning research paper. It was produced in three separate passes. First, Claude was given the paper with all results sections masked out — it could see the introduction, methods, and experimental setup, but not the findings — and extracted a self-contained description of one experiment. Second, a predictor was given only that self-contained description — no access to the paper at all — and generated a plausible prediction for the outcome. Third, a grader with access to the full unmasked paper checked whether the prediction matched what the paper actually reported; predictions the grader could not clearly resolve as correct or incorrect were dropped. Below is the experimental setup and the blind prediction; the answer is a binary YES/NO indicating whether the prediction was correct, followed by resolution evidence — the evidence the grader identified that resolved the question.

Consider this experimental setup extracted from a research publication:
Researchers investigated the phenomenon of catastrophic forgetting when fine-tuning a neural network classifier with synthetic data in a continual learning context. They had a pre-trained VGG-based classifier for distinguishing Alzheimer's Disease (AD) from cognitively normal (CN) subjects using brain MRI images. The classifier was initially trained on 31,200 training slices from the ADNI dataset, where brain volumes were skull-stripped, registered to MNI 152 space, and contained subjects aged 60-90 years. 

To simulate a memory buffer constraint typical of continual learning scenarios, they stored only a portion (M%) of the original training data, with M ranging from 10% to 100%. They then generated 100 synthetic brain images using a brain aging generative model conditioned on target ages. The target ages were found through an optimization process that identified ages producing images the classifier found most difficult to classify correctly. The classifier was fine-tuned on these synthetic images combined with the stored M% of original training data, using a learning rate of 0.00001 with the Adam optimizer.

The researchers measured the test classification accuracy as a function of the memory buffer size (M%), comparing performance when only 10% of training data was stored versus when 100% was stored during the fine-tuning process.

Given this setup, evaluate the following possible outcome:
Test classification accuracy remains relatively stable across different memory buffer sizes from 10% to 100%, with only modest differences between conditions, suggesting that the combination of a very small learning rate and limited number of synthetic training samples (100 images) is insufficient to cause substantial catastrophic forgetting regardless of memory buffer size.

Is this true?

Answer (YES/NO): NO